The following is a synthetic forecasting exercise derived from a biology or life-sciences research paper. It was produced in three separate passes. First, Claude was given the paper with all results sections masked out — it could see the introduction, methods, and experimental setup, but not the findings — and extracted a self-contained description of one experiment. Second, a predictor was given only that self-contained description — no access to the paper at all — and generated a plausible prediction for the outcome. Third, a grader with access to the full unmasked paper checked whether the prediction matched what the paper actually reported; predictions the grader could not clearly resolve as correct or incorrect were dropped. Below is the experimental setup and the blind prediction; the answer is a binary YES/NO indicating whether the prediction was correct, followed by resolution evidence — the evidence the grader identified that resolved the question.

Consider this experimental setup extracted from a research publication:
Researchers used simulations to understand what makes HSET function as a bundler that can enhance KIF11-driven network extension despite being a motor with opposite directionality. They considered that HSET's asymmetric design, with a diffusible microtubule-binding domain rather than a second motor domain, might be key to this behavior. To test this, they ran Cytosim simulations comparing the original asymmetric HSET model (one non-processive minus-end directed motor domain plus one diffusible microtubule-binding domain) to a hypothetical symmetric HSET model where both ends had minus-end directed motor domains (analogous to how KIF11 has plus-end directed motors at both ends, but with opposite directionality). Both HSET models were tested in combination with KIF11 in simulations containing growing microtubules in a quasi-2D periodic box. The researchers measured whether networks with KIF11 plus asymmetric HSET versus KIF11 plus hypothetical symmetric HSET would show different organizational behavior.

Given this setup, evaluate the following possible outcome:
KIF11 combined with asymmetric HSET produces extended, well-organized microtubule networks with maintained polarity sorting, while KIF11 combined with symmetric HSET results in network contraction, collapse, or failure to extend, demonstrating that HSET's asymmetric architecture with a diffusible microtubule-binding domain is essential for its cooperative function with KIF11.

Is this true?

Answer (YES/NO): NO